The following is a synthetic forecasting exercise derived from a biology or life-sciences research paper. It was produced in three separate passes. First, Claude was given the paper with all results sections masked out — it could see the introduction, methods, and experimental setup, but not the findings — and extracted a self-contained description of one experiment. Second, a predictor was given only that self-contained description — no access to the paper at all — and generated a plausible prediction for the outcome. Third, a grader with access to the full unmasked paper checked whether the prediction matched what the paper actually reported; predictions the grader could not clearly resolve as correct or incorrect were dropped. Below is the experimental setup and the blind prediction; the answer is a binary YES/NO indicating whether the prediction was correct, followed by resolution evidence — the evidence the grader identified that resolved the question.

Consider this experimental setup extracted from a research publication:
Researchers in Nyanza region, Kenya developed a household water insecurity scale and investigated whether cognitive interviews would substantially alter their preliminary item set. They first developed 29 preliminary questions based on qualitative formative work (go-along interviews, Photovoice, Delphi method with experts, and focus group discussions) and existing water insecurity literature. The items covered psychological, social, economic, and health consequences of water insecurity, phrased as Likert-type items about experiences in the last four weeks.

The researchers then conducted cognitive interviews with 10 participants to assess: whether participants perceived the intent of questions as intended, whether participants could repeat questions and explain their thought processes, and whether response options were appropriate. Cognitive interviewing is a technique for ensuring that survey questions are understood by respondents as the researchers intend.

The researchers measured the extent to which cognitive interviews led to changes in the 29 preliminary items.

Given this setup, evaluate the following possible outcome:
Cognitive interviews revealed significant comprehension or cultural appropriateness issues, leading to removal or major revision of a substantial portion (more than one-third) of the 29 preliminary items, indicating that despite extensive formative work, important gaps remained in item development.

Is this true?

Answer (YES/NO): NO